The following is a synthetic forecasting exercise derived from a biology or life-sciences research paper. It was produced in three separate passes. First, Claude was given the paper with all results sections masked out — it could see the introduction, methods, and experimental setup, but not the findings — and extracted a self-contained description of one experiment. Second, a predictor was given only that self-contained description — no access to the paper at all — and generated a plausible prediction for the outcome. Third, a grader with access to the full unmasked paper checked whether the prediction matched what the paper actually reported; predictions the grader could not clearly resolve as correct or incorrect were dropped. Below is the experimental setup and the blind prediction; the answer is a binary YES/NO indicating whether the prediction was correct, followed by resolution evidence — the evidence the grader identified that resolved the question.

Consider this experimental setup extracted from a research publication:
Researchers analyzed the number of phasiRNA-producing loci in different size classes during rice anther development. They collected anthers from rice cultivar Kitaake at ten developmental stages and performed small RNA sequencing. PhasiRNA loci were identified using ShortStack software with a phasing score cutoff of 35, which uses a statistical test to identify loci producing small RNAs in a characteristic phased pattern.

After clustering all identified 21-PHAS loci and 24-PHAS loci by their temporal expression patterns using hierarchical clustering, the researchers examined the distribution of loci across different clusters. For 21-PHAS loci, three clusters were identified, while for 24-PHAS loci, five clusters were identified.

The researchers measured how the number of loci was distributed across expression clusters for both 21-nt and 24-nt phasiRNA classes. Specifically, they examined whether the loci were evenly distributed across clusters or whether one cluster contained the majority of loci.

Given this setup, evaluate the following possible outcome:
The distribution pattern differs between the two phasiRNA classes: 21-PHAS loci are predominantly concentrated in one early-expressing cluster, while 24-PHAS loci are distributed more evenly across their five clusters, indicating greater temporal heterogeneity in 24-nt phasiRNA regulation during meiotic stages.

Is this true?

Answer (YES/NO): NO